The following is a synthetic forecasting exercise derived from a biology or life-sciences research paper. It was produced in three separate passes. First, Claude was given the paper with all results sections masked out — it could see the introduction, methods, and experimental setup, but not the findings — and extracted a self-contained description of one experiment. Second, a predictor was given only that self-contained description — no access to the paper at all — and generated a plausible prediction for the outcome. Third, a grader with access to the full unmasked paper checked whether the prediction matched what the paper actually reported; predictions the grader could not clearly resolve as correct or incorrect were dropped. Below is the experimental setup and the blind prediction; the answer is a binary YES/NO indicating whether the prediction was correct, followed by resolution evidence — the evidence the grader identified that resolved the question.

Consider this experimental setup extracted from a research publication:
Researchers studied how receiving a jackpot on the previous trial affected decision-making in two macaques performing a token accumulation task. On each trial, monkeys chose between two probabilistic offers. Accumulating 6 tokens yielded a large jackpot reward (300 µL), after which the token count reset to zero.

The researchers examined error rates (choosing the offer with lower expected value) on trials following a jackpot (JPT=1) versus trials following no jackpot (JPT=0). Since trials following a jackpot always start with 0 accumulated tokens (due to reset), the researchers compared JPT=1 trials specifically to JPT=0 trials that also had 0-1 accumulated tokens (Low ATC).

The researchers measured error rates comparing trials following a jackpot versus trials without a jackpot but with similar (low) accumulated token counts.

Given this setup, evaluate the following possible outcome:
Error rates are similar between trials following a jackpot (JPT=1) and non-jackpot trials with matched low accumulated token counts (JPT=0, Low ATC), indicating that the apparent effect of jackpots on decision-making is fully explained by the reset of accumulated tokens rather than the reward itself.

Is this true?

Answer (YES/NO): NO